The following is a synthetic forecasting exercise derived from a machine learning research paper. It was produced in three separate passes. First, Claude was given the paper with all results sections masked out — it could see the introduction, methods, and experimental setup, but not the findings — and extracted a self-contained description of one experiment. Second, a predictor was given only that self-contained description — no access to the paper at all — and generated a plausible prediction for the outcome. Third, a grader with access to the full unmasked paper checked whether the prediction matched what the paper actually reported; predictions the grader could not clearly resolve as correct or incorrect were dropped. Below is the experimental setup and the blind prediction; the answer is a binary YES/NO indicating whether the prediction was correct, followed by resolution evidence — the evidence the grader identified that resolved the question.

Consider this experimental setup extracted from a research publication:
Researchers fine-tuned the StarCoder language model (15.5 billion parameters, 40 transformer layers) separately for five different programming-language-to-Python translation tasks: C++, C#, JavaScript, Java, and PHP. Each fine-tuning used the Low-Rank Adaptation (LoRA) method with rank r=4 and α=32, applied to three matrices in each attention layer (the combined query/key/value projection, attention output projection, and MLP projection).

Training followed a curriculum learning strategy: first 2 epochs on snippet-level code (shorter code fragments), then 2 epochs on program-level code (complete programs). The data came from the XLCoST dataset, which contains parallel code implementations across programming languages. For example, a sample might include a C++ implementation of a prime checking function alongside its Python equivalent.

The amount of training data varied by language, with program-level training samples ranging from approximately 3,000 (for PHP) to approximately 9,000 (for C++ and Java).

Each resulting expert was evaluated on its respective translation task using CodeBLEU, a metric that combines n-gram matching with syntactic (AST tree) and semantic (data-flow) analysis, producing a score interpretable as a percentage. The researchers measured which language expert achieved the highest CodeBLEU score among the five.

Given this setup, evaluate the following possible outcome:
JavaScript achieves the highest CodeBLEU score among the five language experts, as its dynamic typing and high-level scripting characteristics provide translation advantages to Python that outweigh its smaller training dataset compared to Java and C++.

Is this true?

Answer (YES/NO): NO